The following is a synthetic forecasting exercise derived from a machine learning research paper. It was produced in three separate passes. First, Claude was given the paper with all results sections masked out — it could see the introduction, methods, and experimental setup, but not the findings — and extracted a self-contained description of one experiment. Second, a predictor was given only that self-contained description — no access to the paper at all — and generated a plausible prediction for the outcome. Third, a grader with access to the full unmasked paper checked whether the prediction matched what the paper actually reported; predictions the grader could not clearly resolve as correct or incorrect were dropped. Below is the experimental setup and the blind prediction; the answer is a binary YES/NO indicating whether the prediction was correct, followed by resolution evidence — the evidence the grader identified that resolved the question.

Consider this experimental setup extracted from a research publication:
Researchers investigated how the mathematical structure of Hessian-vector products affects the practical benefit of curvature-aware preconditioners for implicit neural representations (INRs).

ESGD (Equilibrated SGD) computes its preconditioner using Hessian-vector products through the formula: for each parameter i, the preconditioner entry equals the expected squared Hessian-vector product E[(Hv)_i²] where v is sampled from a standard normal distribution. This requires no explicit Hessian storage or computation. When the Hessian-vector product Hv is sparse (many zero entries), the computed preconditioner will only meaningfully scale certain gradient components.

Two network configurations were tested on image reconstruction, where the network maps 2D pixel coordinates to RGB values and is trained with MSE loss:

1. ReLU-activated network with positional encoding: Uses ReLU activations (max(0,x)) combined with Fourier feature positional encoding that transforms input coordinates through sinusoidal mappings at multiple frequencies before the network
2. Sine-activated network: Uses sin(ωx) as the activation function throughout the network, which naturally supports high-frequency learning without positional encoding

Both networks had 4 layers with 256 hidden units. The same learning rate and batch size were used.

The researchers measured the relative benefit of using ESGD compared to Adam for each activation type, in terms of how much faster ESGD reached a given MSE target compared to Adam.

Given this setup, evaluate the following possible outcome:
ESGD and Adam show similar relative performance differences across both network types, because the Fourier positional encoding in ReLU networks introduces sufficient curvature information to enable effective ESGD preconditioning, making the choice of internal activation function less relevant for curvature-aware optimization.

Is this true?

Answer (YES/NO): NO